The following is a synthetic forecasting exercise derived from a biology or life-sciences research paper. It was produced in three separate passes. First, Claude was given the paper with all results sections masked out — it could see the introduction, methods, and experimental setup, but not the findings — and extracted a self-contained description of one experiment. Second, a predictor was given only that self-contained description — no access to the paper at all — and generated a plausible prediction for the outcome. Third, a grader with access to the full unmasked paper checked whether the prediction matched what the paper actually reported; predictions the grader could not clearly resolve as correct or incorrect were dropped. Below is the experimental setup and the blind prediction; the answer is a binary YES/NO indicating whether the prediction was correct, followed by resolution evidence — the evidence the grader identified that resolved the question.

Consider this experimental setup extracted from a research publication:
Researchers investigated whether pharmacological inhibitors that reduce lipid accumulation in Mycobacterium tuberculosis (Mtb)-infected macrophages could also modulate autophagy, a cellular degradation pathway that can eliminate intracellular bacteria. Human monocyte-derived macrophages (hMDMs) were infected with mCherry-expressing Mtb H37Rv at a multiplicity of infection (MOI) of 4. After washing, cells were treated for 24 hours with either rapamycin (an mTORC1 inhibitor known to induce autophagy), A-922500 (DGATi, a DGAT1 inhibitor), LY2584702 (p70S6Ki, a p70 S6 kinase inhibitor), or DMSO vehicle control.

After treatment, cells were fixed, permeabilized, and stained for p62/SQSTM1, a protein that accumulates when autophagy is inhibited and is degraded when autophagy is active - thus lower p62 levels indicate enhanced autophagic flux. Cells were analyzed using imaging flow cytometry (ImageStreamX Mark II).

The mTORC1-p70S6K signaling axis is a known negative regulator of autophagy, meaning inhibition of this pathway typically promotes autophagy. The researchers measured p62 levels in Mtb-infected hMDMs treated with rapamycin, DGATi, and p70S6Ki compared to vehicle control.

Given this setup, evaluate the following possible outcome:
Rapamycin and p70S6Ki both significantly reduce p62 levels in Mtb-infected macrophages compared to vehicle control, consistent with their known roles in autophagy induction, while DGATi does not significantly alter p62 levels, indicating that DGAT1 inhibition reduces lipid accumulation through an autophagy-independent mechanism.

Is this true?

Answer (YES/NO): NO